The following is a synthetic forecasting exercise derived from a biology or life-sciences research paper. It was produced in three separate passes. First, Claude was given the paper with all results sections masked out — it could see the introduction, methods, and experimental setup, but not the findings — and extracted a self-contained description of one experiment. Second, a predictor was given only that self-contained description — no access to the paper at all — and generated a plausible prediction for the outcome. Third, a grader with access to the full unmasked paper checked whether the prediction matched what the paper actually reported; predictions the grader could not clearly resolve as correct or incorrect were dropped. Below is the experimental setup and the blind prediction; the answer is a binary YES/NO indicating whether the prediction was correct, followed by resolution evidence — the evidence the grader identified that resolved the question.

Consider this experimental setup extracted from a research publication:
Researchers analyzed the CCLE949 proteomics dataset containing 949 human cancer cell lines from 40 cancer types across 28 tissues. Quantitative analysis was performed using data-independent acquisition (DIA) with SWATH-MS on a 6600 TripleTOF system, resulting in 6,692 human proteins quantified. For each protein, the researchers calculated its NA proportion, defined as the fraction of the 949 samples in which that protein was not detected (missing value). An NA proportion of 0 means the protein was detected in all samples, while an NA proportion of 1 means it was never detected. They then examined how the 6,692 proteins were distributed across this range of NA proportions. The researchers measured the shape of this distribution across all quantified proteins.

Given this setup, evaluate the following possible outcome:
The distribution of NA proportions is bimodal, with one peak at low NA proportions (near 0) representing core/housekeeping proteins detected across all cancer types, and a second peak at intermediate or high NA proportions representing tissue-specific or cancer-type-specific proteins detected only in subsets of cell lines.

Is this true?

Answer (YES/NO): YES